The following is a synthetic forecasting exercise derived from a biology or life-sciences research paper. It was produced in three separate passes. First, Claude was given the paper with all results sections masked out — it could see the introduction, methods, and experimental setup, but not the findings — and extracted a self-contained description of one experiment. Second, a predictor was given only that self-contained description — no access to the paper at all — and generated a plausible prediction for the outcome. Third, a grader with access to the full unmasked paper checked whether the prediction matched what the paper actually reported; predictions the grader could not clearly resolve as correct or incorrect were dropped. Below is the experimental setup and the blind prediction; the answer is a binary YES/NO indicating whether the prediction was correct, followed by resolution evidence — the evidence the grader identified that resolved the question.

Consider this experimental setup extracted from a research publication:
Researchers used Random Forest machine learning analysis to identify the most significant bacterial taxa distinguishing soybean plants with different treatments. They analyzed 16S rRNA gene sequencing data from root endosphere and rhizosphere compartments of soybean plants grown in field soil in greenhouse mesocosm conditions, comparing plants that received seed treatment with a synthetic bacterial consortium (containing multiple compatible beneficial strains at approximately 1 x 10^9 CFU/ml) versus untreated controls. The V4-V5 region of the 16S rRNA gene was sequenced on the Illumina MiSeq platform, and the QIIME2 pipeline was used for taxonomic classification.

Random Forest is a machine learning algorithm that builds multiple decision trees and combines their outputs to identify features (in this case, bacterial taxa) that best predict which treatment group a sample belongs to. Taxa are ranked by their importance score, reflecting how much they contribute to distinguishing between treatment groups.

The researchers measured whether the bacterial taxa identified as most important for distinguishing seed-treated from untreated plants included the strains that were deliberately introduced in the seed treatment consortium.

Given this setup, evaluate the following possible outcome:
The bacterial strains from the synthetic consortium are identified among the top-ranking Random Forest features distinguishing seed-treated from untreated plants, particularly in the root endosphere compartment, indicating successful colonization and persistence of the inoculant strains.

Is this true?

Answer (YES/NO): YES